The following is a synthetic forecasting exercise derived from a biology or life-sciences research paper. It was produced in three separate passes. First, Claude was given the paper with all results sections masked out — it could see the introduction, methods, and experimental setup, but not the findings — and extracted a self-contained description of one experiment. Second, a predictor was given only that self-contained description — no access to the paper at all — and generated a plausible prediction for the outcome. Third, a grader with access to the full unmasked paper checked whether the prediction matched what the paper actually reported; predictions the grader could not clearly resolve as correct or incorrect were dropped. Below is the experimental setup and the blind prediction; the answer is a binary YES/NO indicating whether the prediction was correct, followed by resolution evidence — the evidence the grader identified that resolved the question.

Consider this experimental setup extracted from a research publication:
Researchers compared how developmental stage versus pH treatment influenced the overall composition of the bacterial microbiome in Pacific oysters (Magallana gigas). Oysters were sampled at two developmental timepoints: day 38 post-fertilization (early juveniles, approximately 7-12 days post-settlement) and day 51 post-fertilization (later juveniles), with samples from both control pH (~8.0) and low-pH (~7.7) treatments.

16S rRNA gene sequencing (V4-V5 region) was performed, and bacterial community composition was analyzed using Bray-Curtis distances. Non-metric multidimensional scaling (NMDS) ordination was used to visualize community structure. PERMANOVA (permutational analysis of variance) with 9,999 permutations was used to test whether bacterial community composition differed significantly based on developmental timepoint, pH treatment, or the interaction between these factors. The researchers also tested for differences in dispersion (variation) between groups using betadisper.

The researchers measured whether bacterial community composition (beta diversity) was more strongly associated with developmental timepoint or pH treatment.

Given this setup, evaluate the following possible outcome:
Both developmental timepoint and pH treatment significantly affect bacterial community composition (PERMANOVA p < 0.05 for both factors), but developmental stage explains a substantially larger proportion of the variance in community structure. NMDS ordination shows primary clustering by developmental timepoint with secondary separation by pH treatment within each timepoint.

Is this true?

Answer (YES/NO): NO